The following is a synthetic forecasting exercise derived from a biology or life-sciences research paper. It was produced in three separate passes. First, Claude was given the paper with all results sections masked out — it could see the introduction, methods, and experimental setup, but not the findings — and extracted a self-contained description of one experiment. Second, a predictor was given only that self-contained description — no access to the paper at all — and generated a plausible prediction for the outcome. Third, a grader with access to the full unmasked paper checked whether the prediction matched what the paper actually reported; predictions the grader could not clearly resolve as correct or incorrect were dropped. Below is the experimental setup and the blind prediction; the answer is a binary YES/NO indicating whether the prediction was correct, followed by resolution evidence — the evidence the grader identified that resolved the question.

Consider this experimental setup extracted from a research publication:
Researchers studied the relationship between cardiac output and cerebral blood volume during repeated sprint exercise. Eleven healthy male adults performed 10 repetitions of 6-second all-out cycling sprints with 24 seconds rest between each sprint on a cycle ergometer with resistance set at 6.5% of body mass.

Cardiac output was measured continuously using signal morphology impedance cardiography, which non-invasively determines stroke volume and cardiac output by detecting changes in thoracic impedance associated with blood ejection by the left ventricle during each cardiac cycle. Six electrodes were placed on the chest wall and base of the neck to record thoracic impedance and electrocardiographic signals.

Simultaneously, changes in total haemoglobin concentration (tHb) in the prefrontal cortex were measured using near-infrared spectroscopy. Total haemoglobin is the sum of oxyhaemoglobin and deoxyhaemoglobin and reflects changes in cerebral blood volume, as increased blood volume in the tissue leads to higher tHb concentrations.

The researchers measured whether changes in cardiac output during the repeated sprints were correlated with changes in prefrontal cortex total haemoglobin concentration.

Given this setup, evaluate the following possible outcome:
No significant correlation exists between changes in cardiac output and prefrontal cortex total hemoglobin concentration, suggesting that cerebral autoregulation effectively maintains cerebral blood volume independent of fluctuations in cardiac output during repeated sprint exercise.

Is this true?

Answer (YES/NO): NO